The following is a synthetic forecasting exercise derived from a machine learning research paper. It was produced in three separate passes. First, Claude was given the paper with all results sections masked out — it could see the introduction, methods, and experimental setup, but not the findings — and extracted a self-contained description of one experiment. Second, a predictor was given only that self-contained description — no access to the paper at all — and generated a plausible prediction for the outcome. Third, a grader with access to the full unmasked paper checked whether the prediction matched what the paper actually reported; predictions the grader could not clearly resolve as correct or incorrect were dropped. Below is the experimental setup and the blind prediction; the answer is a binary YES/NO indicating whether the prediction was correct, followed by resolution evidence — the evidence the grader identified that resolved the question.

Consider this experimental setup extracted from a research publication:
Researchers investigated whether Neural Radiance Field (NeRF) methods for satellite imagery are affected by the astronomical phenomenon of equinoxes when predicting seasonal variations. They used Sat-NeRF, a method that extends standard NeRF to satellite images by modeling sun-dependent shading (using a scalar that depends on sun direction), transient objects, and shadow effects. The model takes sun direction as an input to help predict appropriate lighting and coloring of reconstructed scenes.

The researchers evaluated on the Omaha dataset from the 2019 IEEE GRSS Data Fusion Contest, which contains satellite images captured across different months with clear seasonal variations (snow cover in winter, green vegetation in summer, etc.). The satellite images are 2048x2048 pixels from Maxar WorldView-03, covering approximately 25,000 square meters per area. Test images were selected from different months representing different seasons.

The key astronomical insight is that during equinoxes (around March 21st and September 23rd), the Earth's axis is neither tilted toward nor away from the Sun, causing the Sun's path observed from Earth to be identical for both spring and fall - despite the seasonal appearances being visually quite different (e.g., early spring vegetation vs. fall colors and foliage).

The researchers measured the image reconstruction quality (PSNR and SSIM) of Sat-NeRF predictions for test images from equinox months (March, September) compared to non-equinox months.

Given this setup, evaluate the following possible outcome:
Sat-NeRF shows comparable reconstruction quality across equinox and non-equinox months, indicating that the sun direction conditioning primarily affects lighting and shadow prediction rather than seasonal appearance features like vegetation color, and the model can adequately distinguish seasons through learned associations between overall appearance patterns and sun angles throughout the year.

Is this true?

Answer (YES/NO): NO